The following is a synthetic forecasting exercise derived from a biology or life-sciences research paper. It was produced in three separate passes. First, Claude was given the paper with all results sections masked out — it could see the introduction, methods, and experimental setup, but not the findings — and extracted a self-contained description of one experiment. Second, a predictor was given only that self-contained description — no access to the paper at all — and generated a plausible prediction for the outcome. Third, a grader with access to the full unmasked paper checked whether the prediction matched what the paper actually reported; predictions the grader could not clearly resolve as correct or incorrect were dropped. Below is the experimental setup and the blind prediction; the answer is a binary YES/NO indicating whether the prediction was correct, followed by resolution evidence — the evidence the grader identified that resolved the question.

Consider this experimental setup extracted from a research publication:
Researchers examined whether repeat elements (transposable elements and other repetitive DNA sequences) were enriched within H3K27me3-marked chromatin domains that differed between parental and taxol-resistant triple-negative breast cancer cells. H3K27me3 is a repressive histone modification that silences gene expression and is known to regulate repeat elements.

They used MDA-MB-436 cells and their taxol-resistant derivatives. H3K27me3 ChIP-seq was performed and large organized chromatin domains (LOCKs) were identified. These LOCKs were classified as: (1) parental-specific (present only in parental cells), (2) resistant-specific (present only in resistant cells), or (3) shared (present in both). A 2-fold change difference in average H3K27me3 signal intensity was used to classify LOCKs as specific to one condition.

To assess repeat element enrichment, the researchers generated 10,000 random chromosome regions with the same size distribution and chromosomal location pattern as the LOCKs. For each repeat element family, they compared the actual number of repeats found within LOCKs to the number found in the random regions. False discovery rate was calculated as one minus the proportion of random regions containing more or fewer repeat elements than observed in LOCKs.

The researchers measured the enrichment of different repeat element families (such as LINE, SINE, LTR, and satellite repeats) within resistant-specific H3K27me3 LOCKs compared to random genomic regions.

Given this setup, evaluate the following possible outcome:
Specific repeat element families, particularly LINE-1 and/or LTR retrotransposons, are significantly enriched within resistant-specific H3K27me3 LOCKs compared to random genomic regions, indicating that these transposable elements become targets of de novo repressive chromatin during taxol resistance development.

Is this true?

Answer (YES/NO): YES